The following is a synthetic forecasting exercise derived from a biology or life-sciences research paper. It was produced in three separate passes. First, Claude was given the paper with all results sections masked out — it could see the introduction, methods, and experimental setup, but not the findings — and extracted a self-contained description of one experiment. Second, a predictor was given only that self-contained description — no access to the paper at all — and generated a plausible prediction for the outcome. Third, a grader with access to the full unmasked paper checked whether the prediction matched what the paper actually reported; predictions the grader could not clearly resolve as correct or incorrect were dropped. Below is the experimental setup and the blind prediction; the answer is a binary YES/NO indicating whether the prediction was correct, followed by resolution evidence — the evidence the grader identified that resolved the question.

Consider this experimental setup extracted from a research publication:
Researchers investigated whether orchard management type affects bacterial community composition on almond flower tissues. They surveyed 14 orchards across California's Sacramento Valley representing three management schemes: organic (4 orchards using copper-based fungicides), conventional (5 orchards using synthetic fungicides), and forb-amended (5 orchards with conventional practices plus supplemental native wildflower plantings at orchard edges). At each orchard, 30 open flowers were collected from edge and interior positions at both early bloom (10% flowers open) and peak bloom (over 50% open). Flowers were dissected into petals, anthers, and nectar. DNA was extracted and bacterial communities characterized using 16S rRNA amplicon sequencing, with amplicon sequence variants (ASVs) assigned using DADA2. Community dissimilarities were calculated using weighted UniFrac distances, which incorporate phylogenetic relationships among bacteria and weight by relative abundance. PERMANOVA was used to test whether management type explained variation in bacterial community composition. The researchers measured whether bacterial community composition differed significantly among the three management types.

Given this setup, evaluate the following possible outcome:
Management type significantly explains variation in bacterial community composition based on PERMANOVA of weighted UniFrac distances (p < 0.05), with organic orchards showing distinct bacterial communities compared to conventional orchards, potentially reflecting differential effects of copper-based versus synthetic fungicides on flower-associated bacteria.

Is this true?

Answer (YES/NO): NO